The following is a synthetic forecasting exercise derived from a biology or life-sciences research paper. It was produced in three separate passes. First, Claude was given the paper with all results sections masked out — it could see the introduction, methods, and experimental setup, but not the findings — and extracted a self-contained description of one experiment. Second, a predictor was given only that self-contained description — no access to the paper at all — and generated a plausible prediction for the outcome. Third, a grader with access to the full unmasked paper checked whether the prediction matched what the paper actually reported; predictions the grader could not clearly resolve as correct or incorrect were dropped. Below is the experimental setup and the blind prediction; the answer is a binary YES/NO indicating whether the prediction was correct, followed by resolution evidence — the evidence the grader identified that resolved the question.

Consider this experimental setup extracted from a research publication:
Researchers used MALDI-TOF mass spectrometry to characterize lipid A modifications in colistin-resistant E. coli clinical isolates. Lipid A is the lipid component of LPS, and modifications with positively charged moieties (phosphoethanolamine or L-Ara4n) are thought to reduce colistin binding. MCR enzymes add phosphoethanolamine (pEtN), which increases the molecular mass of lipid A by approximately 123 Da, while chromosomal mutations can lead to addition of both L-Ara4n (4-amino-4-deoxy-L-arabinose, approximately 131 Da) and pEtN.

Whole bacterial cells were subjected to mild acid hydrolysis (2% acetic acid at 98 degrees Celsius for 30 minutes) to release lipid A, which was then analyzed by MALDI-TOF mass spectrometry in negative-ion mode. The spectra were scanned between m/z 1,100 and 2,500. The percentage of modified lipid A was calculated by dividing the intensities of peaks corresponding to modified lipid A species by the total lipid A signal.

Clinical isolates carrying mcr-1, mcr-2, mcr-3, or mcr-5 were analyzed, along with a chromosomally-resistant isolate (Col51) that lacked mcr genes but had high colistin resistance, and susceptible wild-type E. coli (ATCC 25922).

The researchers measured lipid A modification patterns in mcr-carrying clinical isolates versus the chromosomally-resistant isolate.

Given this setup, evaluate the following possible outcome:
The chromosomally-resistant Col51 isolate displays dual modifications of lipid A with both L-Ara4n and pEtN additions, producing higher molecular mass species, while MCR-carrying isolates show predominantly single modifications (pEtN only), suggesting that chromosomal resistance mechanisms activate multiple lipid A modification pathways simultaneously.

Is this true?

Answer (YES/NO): YES